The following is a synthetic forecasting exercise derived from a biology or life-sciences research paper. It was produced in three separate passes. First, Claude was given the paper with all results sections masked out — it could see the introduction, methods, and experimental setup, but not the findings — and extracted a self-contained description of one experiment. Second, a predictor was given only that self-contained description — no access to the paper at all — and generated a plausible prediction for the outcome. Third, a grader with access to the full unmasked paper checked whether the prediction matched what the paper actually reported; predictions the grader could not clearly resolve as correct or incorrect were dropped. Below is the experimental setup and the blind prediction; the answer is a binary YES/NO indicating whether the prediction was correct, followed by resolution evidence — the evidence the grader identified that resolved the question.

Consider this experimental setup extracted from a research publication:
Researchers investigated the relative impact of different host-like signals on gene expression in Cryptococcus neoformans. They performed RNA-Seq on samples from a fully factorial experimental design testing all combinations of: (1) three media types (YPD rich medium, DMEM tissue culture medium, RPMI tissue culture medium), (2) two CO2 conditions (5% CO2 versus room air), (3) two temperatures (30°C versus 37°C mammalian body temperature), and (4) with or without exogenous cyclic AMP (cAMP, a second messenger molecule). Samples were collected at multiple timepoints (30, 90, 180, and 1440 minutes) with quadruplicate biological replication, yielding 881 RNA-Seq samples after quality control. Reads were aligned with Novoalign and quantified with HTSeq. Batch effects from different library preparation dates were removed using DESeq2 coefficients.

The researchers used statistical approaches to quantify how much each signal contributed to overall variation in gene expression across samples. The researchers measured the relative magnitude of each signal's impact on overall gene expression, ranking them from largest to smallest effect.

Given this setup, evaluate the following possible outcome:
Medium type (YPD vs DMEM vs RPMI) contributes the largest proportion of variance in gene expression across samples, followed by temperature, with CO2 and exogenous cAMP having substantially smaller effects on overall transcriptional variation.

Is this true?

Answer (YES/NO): NO